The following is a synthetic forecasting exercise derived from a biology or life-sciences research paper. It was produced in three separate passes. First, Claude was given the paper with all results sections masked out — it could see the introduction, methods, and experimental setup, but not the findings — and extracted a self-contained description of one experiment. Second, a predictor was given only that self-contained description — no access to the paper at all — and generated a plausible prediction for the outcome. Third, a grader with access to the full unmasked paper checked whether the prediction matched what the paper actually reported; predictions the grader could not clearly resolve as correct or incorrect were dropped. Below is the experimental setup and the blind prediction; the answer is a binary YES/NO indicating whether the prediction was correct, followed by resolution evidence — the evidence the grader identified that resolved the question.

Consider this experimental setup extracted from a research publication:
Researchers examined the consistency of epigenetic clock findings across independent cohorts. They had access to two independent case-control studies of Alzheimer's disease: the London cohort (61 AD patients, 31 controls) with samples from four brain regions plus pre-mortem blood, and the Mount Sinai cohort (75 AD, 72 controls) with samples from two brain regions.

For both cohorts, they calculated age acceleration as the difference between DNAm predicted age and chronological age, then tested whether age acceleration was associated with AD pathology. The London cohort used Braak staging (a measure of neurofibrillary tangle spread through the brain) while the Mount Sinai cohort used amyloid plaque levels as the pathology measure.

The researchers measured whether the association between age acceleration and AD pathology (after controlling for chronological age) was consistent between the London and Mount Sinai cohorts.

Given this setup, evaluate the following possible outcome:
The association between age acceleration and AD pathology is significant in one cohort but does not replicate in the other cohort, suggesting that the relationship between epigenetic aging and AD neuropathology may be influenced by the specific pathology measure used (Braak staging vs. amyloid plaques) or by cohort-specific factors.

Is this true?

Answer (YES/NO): NO